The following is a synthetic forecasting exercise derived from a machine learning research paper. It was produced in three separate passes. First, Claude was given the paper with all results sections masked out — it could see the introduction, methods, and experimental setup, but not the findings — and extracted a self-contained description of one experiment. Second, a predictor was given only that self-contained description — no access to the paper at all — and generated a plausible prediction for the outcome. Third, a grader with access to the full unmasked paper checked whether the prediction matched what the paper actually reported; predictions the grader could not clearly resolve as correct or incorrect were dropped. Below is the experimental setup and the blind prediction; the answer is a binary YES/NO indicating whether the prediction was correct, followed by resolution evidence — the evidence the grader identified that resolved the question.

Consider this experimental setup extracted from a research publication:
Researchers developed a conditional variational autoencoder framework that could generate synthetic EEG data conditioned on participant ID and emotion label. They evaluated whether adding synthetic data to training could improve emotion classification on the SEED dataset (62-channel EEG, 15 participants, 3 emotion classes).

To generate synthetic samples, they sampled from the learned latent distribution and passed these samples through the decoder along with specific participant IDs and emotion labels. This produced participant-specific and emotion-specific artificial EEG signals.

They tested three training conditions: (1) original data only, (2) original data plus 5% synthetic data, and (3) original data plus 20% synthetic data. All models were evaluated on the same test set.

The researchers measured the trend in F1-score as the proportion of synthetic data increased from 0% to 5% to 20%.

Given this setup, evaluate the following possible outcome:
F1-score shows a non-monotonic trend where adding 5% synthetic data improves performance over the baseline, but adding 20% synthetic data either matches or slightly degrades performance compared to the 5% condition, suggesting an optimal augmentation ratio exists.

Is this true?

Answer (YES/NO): YES